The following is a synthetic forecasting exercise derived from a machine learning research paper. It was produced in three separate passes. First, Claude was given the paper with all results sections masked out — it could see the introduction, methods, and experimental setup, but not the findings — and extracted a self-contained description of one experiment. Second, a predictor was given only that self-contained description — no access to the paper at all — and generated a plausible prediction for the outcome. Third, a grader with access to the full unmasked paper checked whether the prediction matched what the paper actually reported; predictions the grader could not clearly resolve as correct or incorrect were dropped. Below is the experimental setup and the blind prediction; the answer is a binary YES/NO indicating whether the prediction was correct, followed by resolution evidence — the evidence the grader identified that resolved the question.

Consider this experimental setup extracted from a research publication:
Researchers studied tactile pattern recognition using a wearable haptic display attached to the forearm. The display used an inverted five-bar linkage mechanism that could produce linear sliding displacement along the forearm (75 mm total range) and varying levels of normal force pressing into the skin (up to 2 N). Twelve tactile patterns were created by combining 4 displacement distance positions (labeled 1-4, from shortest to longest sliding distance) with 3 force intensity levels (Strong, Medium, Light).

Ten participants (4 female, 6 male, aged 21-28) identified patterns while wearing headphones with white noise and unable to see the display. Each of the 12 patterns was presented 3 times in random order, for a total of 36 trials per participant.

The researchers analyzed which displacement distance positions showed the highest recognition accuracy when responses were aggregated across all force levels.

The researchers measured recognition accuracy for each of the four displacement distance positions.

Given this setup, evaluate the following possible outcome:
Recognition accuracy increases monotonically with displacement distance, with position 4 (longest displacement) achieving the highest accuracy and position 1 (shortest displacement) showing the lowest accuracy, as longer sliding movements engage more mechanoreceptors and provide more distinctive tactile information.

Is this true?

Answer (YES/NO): NO